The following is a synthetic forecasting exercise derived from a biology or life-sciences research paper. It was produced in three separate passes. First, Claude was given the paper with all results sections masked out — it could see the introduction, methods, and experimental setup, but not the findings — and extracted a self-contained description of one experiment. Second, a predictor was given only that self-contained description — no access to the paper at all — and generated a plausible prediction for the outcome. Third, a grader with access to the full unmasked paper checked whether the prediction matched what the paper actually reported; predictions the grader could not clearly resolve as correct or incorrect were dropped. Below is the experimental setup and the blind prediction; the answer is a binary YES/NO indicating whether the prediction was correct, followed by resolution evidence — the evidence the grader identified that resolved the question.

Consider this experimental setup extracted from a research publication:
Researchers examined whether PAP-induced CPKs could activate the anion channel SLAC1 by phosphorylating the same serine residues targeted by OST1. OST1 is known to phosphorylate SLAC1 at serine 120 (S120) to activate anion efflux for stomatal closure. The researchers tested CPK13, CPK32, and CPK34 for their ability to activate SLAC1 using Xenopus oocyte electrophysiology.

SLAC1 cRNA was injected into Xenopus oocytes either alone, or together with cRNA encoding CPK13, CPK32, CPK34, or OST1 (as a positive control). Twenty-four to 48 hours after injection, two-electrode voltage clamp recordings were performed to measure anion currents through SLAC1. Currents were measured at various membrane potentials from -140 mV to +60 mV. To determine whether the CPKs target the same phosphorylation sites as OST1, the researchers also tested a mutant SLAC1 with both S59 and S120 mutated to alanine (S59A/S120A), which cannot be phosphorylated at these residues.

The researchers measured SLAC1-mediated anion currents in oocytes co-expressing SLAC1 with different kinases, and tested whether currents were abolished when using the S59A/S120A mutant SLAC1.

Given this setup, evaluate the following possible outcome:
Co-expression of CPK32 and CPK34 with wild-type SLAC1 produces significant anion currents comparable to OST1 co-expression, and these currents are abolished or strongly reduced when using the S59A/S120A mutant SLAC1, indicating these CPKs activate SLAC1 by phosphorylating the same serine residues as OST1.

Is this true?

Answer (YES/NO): NO